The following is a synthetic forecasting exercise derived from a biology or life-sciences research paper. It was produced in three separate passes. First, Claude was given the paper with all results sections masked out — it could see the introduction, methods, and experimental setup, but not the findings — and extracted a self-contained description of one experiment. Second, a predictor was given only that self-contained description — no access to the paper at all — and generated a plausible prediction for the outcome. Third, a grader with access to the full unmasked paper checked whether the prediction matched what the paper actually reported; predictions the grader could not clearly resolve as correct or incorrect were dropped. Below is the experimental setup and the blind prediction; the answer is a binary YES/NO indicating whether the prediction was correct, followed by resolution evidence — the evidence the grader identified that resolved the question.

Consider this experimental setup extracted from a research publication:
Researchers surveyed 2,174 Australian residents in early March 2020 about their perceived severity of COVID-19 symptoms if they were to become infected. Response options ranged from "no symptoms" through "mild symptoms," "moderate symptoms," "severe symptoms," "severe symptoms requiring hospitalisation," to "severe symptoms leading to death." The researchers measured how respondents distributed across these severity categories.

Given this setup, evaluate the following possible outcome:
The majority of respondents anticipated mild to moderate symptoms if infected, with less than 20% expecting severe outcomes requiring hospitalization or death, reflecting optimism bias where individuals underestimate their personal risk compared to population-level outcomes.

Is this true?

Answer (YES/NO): YES